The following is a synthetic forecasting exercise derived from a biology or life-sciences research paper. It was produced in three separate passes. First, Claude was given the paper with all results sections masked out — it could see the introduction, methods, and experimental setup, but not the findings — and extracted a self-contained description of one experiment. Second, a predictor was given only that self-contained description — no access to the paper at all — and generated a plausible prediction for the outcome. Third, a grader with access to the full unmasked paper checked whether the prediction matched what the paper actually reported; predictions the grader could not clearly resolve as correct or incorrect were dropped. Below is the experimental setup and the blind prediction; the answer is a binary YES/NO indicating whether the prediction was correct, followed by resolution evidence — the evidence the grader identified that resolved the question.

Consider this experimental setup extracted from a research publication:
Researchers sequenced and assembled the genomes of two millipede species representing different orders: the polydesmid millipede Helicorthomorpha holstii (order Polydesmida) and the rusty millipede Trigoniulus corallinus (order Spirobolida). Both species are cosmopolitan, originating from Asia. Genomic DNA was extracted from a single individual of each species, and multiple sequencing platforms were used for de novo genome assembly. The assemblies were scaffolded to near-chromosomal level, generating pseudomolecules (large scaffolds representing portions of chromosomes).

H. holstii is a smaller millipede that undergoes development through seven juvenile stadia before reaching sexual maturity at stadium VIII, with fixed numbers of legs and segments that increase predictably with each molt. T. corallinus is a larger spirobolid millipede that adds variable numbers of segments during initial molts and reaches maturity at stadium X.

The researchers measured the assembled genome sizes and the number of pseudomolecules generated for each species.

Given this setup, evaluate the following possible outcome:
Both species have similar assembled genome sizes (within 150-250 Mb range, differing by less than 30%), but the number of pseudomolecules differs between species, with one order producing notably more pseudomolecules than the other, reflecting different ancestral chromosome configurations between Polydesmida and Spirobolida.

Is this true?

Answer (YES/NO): NO